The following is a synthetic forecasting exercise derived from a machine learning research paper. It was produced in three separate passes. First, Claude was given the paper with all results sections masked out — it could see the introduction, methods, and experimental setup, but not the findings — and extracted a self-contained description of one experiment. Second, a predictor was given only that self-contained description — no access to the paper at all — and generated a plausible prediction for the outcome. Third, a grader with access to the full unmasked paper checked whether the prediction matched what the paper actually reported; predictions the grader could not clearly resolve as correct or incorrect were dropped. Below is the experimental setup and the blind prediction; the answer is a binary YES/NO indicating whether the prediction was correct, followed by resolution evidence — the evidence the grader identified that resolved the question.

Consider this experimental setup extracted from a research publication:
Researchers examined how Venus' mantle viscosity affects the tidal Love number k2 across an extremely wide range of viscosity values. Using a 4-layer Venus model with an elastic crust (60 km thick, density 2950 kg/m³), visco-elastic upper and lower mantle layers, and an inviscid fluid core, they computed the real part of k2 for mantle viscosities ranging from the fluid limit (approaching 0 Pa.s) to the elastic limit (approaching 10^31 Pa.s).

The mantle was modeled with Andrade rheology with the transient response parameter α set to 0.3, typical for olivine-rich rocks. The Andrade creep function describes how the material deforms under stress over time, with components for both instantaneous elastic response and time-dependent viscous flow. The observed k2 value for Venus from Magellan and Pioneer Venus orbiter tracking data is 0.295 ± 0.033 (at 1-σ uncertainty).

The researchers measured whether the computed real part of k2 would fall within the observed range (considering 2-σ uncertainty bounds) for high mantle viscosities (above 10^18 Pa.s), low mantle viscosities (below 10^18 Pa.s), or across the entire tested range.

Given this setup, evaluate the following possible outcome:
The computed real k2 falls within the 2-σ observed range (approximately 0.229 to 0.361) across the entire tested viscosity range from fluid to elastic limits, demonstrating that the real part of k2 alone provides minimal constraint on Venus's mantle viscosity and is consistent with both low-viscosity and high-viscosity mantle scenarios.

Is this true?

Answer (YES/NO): NO